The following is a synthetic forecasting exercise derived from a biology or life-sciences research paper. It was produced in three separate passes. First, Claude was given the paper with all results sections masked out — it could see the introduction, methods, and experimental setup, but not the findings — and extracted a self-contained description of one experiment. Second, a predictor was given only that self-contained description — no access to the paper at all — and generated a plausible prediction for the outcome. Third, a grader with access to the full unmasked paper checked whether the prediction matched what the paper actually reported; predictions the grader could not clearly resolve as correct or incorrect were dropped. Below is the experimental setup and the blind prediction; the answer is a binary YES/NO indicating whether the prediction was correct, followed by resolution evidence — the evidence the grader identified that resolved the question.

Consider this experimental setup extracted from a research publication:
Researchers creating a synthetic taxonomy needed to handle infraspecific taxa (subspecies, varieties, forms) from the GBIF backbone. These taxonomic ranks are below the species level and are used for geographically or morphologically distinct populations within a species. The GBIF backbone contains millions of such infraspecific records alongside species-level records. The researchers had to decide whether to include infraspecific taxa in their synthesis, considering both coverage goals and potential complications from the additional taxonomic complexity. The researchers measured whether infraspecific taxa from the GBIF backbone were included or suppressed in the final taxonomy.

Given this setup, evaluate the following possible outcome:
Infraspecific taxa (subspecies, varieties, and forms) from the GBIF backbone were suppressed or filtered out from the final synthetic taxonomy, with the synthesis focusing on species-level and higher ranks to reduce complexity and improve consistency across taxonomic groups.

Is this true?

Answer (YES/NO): YES